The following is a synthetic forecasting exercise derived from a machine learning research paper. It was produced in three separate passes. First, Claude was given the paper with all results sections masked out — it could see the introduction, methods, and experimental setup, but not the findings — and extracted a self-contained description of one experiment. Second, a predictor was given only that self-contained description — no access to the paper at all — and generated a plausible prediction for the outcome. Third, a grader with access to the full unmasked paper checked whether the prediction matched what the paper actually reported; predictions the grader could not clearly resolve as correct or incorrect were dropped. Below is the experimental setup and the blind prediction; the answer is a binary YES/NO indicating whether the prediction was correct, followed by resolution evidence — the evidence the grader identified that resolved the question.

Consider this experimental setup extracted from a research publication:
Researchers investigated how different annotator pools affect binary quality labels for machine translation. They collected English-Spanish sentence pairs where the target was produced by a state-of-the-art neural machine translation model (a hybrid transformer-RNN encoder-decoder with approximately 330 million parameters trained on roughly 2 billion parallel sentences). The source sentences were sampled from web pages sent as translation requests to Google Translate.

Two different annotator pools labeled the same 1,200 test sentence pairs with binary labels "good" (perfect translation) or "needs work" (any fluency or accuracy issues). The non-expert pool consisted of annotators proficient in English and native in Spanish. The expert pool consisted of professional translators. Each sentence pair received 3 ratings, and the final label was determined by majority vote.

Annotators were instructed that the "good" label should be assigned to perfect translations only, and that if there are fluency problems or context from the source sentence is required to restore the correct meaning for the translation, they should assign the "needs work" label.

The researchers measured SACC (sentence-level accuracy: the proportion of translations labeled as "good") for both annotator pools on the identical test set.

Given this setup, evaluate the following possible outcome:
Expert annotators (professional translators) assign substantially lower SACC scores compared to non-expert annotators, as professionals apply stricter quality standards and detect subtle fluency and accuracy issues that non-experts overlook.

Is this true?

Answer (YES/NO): YES